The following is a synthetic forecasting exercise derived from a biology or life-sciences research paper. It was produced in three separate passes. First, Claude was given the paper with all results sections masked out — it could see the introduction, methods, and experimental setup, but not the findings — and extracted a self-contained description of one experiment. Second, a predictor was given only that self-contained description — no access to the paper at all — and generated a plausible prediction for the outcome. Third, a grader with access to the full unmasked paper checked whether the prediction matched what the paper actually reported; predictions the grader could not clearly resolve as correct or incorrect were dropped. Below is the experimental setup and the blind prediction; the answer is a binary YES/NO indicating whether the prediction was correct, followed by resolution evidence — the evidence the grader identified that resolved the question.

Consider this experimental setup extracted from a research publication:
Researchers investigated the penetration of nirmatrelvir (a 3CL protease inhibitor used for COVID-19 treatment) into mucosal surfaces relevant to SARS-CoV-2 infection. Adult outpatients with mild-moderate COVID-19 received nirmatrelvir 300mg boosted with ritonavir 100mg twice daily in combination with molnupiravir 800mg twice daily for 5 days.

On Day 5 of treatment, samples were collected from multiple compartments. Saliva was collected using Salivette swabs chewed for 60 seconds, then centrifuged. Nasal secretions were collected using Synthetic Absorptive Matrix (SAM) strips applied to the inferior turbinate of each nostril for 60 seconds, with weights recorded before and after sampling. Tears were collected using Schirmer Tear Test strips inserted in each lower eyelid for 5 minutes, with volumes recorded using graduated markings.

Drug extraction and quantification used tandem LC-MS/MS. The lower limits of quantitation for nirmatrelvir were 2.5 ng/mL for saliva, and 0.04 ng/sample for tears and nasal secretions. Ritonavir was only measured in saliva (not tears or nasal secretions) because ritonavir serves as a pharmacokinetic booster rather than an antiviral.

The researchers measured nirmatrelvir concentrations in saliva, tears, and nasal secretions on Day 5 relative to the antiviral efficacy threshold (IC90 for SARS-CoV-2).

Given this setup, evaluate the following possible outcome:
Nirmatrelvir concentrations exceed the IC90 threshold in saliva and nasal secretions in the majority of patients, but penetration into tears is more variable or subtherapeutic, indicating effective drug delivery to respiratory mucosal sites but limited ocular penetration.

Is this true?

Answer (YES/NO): NO